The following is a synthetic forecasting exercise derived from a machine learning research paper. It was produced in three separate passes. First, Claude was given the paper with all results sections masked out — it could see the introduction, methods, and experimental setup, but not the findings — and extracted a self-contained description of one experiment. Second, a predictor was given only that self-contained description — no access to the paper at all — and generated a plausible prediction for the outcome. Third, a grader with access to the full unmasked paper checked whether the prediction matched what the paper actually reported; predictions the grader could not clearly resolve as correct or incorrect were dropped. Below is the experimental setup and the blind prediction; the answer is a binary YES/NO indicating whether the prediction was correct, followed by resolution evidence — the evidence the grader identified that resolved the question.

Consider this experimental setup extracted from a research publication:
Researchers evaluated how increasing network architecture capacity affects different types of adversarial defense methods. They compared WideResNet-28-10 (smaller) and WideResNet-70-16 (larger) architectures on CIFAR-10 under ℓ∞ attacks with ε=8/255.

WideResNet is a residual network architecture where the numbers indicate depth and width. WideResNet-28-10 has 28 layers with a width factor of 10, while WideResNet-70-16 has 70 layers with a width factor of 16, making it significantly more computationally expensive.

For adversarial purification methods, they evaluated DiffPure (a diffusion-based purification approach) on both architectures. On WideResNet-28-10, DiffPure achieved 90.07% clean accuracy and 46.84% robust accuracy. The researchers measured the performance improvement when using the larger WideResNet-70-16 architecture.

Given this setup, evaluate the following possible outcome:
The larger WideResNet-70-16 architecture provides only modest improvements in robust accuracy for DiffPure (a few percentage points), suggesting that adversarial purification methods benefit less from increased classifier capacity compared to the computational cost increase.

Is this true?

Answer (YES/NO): YES